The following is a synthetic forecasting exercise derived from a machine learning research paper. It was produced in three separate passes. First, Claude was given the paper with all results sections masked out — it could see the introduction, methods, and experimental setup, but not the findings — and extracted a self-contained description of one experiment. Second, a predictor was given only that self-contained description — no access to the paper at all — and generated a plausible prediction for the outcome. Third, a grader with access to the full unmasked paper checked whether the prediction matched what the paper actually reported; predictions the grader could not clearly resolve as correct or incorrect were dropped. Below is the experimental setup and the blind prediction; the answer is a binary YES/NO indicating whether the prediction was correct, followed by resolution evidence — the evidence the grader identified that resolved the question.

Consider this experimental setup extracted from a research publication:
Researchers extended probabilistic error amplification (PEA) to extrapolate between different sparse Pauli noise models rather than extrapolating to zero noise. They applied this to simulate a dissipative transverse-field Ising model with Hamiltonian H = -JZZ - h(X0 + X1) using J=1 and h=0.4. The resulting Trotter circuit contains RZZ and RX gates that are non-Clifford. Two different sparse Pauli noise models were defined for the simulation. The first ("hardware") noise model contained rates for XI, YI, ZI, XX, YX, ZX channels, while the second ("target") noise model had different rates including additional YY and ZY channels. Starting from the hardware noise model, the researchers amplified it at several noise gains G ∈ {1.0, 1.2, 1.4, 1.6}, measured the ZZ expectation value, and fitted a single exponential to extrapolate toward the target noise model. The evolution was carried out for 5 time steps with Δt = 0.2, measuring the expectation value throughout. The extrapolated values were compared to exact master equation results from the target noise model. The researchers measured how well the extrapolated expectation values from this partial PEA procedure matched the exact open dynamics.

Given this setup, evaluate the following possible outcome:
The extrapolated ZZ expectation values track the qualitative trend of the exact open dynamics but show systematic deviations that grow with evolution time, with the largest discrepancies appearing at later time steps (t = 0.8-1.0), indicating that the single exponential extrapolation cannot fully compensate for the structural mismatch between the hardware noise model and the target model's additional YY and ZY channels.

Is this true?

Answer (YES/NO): NO